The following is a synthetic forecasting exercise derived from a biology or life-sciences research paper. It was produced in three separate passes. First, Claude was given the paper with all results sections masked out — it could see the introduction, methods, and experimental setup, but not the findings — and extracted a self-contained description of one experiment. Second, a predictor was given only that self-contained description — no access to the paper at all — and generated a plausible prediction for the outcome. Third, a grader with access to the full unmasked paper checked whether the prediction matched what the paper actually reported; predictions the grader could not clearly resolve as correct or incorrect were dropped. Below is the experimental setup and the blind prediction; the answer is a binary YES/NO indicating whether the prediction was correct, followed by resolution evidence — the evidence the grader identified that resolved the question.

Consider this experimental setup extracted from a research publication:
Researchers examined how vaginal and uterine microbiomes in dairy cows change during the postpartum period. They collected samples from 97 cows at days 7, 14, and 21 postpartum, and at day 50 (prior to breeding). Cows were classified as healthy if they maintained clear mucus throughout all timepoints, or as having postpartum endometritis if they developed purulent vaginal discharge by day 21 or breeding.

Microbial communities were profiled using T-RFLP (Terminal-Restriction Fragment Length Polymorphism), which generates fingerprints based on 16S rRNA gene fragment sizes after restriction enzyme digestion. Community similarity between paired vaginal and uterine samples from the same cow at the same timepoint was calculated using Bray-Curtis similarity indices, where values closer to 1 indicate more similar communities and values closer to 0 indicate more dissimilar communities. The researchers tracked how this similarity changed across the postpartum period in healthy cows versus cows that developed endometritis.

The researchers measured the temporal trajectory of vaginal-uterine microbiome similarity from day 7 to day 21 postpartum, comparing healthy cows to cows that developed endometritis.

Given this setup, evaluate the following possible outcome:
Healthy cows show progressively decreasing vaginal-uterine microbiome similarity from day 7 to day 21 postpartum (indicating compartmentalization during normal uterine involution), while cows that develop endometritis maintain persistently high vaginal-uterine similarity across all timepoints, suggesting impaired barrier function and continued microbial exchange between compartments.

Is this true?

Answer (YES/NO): NO